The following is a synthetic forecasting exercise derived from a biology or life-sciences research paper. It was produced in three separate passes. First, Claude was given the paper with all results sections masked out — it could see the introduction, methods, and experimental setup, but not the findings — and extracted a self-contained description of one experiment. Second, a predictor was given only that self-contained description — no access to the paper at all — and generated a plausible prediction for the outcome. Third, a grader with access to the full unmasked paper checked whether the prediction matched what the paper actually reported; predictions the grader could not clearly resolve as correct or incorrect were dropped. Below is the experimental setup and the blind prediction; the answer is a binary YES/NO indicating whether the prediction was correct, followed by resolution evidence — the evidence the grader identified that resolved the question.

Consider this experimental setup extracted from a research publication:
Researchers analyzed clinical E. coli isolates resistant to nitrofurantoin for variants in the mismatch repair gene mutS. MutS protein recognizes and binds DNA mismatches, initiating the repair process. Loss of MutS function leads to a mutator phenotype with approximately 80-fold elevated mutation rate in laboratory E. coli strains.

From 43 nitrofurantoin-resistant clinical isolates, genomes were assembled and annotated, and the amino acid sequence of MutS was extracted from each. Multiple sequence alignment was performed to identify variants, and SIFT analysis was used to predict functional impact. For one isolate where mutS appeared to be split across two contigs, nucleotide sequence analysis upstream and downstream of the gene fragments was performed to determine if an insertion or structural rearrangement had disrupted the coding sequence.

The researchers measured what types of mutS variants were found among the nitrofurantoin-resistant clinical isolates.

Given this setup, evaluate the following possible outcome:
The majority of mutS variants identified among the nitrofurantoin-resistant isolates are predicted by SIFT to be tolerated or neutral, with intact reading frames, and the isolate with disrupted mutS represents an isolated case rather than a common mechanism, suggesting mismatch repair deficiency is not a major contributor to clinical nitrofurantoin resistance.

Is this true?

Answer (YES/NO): NO